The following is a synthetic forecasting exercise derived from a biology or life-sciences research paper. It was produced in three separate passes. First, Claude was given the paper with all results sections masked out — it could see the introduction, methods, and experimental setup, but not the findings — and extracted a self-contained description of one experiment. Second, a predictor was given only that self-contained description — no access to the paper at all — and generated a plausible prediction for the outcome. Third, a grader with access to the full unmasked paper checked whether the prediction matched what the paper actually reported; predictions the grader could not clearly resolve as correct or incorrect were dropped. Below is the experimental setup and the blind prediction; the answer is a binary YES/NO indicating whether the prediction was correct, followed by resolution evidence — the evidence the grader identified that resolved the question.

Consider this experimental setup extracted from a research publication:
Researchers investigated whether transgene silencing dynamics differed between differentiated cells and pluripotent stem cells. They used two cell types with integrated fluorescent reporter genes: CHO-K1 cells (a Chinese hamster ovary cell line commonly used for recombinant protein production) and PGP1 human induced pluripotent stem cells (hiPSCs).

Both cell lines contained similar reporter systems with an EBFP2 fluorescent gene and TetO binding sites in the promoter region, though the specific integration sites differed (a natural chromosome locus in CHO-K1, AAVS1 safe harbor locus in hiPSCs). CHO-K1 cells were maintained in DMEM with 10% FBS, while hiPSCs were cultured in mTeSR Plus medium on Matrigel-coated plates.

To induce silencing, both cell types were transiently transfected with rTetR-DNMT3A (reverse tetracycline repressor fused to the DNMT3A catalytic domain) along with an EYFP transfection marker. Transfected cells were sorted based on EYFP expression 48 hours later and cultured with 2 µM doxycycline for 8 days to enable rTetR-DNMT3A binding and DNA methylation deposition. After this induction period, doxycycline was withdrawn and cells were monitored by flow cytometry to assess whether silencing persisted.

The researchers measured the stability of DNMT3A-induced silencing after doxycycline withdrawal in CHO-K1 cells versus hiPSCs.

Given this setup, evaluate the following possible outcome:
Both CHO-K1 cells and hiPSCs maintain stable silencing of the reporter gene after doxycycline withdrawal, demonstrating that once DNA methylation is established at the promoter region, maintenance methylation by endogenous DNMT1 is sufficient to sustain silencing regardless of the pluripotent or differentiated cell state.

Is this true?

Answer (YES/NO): YES